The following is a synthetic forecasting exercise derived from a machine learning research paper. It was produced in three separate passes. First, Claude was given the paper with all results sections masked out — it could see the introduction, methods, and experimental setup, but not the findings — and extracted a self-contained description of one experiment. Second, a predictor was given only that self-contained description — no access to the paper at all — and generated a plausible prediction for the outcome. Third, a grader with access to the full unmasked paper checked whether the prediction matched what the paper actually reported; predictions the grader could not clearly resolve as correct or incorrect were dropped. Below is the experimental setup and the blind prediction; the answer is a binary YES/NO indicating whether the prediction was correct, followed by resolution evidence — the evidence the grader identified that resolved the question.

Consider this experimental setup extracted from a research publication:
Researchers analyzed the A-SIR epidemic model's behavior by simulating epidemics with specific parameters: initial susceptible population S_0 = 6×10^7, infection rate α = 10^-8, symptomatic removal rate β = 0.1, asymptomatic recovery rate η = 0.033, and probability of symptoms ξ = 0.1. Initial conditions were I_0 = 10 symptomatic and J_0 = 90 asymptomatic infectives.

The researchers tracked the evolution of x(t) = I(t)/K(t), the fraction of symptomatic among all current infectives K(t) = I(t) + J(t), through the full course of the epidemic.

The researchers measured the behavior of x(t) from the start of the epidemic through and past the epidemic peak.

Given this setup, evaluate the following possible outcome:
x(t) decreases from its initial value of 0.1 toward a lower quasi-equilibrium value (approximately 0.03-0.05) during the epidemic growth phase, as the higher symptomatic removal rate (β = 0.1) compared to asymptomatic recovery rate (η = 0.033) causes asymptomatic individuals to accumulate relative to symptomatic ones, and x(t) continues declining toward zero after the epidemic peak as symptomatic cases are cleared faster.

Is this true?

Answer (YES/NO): NO